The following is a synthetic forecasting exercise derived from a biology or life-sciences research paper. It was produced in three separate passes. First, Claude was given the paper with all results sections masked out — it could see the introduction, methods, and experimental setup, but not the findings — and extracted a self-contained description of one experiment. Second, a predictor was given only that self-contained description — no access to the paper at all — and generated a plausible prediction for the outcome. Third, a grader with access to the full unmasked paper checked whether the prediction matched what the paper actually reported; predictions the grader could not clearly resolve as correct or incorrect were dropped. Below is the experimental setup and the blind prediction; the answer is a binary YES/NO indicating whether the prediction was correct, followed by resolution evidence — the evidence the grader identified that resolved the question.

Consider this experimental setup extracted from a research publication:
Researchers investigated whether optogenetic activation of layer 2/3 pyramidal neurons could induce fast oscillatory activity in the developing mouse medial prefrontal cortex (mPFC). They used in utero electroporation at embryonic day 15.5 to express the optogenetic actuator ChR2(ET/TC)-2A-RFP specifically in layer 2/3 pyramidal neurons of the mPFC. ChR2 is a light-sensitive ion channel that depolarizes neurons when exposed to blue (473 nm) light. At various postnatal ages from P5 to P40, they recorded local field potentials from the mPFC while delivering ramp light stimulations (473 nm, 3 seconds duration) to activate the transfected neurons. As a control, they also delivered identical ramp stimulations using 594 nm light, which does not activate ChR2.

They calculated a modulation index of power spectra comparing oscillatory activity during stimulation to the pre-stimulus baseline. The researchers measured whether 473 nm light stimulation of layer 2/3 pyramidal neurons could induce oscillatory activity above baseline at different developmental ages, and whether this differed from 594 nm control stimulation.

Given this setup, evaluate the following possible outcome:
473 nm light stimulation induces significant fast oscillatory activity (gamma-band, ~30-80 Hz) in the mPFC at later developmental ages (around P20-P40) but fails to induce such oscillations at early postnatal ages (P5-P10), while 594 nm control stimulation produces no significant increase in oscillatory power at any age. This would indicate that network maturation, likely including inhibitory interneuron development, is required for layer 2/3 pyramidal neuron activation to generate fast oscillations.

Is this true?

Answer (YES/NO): NO